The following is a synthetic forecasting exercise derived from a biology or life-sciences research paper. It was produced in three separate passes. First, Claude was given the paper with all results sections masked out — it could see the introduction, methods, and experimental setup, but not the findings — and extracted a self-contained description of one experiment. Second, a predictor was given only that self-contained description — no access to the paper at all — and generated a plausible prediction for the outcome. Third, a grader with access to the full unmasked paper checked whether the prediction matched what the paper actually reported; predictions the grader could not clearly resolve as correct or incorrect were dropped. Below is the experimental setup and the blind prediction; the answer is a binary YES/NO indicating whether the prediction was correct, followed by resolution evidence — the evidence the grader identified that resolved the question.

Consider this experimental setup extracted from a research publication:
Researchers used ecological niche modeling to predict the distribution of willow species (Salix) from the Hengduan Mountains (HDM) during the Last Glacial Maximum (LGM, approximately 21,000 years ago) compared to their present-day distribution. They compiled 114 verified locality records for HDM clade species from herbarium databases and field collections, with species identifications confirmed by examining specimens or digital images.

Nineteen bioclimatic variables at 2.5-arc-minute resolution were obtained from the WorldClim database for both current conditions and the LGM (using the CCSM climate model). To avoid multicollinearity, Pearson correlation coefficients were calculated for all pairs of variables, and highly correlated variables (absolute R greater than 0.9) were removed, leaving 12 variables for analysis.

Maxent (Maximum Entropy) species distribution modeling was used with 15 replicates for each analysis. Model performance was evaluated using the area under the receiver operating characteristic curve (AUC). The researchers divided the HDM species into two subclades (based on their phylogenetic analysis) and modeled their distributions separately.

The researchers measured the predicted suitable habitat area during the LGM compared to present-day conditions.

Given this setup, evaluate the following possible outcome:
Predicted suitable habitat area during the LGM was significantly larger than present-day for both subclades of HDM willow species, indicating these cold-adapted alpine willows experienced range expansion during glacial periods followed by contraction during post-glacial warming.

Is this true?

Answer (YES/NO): NO